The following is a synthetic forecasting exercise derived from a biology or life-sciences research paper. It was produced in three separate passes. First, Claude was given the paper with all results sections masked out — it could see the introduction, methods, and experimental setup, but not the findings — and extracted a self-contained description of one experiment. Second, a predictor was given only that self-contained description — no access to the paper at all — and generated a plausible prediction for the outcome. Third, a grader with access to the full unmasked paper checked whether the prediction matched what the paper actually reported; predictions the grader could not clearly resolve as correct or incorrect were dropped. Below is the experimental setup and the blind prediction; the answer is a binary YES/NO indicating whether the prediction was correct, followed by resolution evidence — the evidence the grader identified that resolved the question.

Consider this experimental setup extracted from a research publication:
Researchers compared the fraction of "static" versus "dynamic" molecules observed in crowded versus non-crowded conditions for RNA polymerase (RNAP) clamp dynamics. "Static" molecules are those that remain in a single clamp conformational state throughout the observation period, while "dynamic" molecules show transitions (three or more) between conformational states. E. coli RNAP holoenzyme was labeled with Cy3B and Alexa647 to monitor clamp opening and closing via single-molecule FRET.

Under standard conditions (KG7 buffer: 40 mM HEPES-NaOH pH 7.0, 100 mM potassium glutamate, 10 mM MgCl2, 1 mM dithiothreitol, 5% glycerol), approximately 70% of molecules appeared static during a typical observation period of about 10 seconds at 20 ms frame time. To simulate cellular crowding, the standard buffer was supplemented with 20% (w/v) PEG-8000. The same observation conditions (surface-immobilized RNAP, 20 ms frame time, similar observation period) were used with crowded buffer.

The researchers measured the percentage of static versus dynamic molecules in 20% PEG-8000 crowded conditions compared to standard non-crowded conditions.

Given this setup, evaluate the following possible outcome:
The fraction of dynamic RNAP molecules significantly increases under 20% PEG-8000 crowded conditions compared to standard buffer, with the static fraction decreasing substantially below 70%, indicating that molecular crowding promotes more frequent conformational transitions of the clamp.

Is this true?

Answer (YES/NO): YES